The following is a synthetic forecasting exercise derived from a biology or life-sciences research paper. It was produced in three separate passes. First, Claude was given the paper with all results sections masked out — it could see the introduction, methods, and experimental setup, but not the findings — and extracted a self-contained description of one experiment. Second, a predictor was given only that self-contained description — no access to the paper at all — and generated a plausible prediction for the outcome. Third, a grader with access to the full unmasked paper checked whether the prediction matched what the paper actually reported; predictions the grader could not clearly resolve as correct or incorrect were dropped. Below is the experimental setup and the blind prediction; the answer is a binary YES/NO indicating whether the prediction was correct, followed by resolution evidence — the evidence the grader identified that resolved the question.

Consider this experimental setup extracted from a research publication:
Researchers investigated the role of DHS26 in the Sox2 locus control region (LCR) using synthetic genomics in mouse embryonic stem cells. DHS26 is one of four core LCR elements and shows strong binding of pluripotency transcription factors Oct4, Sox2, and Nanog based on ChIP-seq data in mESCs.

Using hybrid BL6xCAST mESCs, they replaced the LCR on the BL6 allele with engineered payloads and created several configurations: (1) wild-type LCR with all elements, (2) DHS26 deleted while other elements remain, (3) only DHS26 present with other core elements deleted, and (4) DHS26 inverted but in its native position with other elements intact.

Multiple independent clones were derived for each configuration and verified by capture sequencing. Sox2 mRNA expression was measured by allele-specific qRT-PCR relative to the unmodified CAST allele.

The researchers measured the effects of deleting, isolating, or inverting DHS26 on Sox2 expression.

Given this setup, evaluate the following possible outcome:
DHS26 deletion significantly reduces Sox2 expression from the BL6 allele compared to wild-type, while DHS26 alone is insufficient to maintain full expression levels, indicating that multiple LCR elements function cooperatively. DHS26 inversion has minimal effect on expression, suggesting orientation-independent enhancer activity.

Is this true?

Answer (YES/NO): YES